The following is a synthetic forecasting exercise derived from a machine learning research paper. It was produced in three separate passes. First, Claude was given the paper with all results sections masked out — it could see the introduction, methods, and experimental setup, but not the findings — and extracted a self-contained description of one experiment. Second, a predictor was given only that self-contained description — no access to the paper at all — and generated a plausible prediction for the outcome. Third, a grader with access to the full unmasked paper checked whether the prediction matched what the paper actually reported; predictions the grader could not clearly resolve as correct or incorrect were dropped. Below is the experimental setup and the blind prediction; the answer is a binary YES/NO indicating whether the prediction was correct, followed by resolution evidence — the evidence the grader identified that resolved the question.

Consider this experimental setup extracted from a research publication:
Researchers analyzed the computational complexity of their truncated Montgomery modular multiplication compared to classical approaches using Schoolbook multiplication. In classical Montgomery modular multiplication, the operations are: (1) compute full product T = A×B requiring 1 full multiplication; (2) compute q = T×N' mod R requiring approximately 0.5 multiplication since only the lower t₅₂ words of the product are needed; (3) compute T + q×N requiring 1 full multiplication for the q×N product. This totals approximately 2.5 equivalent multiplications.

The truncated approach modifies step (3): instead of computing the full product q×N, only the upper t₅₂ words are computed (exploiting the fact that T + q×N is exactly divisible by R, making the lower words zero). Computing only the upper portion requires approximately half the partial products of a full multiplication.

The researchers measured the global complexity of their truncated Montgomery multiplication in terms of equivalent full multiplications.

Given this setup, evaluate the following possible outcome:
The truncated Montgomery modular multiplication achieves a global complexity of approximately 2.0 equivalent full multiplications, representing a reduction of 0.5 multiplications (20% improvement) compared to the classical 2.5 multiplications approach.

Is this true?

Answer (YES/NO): YES